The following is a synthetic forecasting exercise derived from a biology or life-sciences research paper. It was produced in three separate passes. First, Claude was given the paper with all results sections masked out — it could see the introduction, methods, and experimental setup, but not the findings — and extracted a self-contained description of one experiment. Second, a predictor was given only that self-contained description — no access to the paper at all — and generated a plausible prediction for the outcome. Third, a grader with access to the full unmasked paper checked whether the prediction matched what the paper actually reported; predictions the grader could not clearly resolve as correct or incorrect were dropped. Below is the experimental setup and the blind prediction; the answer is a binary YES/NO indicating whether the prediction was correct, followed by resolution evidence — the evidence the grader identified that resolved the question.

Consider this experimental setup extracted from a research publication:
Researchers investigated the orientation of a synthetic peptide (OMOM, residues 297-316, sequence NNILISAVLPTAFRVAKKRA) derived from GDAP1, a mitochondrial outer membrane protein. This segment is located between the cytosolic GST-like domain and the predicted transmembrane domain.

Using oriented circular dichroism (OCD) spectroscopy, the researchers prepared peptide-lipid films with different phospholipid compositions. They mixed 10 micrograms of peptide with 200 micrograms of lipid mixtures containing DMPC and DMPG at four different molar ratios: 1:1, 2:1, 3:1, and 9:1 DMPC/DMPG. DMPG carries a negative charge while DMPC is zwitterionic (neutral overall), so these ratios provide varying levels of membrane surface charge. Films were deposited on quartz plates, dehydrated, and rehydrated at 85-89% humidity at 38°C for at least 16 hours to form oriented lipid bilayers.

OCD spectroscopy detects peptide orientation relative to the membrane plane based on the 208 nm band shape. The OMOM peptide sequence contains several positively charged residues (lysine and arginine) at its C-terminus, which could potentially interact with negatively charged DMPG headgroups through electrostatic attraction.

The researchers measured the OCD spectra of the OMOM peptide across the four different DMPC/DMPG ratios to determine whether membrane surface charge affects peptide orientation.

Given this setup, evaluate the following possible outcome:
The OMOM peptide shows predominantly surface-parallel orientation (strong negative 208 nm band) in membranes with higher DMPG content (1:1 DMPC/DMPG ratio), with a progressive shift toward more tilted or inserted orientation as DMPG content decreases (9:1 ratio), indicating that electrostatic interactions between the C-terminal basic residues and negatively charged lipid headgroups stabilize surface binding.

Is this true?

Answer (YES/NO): NO